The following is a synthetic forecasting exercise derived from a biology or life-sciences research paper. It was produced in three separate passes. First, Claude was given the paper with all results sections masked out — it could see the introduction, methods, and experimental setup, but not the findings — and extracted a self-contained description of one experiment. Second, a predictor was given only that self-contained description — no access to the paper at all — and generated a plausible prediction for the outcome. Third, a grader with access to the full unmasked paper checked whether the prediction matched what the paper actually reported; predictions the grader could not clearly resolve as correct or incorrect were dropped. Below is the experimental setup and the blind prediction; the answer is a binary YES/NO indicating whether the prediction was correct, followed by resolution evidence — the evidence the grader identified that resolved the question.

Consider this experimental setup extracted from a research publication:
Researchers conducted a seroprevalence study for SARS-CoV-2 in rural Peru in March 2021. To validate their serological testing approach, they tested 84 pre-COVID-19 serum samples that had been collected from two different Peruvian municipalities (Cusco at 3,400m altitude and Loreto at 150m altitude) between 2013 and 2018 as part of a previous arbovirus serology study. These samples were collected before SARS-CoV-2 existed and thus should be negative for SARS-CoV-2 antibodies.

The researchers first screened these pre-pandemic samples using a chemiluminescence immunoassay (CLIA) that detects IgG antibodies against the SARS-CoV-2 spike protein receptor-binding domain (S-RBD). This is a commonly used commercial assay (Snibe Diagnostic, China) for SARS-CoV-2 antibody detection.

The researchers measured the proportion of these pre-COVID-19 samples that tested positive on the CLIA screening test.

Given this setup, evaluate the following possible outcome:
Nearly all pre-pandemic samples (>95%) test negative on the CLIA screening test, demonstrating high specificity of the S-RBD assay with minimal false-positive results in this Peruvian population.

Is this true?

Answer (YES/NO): NO